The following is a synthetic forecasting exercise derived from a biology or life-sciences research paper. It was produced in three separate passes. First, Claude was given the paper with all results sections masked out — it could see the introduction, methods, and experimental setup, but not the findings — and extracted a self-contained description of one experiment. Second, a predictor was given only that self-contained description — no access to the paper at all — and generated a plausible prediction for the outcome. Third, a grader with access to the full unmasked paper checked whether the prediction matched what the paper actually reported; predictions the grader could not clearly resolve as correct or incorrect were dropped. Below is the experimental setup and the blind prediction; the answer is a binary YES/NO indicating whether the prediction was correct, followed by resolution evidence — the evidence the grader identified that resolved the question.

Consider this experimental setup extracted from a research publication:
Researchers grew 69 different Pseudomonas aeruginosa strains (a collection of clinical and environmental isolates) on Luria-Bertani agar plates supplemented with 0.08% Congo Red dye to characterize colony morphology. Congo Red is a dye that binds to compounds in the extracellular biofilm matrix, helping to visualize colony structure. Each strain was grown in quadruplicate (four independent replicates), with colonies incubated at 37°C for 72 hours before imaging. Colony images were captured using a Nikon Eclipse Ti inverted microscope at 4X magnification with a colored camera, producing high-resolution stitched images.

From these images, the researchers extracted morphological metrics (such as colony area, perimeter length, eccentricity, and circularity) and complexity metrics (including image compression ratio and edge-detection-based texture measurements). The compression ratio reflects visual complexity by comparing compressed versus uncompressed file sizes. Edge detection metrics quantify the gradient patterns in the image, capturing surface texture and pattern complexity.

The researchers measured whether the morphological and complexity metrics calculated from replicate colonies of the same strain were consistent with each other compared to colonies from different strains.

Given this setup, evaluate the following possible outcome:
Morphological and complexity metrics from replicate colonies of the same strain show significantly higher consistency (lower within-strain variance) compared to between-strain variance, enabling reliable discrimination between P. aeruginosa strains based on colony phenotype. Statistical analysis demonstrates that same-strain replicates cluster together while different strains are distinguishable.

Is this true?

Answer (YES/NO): YES